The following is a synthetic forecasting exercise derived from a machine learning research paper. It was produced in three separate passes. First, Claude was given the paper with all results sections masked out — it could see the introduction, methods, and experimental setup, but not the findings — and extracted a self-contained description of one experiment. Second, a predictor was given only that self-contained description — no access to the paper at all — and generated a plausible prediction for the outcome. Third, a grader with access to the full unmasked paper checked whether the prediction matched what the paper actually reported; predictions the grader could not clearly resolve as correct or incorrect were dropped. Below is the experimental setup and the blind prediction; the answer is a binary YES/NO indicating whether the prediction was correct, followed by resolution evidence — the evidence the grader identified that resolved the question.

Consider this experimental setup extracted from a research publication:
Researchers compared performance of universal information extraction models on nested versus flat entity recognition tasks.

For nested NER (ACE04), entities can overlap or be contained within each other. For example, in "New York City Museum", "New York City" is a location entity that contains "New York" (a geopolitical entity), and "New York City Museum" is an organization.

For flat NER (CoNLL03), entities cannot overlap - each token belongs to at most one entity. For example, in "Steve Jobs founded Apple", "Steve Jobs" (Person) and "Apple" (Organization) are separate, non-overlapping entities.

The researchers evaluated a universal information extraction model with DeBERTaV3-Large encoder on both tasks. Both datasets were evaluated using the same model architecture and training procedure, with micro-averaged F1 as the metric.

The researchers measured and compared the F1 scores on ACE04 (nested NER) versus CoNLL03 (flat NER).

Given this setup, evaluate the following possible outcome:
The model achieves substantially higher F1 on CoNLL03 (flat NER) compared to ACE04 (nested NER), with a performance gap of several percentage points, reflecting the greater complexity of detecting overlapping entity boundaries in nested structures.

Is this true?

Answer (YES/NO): YES